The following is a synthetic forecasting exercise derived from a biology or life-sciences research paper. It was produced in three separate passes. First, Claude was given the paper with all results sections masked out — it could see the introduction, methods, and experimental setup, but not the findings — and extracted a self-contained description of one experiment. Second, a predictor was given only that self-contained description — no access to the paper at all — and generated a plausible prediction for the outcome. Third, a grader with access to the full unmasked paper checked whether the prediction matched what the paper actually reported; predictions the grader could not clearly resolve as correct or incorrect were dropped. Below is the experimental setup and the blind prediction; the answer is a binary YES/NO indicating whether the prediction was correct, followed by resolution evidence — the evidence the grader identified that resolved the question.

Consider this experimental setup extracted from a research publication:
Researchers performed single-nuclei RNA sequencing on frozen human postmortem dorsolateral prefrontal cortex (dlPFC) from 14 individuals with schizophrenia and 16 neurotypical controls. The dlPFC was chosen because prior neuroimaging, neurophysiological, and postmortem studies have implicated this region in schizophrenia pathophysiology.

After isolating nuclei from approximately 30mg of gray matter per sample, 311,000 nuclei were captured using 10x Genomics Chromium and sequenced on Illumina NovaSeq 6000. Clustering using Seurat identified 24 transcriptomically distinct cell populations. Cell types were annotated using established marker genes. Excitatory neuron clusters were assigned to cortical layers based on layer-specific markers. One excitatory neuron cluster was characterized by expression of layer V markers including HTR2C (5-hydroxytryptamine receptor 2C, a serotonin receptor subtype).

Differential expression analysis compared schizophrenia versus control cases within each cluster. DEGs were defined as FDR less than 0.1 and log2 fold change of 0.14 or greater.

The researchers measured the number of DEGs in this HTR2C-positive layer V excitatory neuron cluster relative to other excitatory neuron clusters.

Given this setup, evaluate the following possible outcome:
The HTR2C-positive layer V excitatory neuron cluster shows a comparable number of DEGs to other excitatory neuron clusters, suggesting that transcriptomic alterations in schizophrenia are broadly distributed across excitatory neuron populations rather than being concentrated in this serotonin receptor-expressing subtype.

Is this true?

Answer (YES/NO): NO